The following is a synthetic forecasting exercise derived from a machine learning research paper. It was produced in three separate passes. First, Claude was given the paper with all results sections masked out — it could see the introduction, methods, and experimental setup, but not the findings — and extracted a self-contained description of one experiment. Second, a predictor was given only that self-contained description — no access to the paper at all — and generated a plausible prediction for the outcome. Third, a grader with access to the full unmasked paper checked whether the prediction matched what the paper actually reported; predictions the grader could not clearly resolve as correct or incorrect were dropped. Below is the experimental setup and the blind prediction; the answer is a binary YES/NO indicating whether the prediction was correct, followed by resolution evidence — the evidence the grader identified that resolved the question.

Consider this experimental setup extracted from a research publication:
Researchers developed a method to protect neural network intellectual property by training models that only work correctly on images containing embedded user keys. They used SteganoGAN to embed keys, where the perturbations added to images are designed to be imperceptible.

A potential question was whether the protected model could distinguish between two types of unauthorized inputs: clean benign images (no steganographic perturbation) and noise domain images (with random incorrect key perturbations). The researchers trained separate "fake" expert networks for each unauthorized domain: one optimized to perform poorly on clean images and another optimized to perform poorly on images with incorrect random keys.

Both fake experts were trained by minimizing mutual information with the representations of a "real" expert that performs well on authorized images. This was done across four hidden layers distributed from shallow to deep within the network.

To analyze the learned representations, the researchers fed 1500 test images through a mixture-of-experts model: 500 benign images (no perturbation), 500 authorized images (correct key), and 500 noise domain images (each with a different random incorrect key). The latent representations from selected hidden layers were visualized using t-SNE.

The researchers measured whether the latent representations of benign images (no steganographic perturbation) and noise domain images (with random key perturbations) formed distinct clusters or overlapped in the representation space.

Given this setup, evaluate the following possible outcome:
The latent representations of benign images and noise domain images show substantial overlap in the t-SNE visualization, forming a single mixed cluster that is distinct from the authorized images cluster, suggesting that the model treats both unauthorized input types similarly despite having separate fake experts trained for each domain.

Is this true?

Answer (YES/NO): NO